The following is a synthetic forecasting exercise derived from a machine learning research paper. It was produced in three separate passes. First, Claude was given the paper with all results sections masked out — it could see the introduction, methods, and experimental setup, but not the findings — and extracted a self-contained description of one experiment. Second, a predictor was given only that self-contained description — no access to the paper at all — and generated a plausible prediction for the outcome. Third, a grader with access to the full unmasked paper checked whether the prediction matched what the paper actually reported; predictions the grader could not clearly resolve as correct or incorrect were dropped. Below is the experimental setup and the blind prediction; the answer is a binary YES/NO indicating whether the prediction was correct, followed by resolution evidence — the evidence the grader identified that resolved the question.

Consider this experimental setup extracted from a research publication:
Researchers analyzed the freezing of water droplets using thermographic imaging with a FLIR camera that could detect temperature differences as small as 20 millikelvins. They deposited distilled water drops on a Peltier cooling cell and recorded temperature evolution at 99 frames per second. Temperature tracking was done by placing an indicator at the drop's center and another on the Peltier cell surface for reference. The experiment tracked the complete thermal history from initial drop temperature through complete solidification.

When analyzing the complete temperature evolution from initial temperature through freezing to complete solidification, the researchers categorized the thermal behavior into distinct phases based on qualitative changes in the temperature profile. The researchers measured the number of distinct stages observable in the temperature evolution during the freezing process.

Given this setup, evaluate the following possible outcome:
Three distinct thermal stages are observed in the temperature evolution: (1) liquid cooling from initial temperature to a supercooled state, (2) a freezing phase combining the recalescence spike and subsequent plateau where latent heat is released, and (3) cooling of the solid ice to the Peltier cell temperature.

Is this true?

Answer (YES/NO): NO